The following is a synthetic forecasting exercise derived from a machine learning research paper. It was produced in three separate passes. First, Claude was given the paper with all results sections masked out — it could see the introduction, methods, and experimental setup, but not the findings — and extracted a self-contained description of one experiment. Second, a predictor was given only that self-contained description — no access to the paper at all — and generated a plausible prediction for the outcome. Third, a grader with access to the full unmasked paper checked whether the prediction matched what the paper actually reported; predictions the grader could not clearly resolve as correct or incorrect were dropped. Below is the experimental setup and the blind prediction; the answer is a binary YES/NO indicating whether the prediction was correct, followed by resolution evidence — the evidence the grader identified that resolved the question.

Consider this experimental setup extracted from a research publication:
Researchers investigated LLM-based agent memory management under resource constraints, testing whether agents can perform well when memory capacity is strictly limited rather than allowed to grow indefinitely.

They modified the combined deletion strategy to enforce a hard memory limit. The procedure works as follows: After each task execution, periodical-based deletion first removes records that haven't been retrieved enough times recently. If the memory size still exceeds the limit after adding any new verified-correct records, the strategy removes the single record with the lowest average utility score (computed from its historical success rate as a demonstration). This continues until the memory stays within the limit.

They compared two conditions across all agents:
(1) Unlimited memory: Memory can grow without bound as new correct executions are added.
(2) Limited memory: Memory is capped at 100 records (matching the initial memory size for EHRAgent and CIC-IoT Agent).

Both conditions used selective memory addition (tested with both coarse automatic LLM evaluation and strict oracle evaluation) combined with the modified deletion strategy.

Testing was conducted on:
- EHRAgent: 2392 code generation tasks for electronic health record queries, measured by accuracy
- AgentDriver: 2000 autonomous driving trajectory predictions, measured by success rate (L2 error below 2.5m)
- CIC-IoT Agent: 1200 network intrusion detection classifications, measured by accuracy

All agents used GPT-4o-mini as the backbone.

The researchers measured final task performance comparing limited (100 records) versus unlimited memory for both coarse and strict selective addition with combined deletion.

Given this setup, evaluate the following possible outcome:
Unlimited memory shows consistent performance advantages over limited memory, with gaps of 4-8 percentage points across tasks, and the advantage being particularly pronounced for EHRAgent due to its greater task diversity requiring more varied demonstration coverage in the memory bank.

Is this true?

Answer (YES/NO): NO